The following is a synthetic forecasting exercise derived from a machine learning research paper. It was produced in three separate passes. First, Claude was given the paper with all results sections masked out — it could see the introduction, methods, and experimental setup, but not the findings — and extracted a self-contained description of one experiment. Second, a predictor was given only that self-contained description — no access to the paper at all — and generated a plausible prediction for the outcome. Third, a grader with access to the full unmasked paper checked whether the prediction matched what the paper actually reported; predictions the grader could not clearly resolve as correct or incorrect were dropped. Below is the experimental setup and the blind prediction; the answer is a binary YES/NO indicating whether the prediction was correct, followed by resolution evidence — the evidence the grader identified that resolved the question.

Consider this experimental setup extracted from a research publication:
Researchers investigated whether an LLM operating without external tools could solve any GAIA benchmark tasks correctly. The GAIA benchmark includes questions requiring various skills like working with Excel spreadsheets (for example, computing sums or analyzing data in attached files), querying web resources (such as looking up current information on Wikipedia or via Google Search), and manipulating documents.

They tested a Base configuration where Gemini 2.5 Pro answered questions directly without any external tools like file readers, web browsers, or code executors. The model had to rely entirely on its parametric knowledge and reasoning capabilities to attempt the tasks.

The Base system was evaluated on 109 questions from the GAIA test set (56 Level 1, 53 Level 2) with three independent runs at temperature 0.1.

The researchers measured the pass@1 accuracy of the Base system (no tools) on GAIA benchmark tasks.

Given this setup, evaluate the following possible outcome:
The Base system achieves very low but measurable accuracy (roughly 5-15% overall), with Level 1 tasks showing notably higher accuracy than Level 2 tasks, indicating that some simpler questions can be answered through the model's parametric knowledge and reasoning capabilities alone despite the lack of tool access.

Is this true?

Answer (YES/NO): NO